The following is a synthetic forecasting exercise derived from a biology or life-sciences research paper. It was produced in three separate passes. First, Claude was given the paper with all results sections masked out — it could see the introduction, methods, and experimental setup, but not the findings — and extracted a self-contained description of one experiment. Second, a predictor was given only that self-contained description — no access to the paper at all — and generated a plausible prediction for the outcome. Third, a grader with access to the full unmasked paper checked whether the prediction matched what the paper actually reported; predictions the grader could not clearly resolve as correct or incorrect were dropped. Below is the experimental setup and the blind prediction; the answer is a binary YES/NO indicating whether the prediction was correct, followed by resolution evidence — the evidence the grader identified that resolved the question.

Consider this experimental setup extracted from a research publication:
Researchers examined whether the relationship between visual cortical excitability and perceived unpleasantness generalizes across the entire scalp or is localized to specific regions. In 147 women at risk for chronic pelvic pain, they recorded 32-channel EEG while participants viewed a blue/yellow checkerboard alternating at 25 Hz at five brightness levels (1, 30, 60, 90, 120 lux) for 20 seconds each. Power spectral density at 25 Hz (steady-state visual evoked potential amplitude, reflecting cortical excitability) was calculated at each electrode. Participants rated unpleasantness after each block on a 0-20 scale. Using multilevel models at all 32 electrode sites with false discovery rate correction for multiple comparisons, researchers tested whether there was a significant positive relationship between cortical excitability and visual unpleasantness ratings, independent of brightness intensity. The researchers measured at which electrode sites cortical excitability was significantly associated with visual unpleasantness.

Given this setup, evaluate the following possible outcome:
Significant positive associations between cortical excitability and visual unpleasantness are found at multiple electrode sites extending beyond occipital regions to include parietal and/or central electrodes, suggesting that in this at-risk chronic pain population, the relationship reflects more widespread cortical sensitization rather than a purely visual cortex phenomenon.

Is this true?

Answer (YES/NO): YES